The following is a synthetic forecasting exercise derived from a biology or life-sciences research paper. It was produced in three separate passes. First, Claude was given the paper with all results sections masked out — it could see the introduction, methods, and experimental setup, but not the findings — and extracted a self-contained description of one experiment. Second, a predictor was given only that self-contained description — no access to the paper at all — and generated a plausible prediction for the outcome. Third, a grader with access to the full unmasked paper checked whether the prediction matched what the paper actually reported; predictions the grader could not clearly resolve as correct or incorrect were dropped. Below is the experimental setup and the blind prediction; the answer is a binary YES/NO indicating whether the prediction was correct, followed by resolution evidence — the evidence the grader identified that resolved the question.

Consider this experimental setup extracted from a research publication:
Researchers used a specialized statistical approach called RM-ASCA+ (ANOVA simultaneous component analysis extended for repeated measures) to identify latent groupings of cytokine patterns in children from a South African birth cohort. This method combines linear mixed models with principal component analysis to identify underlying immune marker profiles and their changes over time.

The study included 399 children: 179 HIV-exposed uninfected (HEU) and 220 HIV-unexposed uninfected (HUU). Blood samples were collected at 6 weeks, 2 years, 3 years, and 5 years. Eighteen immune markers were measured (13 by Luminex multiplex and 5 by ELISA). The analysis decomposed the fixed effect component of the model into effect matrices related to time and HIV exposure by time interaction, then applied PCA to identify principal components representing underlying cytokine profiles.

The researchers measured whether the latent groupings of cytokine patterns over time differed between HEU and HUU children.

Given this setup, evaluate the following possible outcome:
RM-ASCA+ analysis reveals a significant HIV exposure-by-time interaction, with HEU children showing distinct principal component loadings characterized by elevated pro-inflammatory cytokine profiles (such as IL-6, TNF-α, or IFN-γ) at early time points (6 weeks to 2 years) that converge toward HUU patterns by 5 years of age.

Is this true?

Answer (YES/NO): NO